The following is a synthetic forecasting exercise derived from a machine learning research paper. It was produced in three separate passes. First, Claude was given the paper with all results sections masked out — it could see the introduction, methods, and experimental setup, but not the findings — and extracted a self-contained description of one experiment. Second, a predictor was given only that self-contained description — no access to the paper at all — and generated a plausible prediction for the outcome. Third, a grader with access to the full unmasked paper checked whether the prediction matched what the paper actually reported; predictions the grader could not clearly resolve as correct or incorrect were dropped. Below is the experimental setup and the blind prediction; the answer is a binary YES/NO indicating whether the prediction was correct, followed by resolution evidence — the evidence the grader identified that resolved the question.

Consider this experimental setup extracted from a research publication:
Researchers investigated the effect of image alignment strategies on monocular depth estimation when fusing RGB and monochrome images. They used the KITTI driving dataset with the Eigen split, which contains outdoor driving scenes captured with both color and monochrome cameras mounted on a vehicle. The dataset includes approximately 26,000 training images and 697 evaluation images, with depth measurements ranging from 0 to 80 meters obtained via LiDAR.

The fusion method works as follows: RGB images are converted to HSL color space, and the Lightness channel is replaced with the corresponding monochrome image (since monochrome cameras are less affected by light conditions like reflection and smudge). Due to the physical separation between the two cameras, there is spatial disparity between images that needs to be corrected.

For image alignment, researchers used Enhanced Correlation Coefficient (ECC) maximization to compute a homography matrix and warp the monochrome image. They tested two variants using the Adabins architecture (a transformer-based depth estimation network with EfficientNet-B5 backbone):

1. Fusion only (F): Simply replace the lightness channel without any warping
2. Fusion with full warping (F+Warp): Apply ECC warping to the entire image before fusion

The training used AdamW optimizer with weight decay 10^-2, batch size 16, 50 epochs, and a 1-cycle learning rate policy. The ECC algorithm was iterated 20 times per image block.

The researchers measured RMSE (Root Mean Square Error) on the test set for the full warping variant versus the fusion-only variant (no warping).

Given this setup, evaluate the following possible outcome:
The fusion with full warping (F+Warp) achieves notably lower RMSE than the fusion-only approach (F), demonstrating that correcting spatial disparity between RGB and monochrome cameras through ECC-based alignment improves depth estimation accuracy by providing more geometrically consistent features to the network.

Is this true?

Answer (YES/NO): NO